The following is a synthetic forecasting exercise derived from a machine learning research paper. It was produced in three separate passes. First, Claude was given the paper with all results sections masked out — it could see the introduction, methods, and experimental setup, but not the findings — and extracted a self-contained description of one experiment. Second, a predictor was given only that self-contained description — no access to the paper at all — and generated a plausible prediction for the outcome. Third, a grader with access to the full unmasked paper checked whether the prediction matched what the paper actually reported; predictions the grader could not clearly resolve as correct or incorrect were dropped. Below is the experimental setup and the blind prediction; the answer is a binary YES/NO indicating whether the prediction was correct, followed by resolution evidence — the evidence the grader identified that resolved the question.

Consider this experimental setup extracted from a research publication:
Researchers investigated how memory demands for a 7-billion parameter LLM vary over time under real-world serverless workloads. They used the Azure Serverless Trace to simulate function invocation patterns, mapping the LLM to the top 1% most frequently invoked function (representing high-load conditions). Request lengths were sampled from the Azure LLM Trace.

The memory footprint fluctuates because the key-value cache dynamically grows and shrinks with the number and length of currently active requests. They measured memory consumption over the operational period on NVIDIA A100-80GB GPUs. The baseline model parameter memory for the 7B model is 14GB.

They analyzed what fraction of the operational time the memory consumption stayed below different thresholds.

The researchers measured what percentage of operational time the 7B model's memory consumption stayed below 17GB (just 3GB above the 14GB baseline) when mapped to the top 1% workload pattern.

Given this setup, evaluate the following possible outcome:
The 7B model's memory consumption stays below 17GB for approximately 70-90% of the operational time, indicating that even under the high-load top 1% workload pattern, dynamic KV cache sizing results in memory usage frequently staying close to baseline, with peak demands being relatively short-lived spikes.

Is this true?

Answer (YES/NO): NO